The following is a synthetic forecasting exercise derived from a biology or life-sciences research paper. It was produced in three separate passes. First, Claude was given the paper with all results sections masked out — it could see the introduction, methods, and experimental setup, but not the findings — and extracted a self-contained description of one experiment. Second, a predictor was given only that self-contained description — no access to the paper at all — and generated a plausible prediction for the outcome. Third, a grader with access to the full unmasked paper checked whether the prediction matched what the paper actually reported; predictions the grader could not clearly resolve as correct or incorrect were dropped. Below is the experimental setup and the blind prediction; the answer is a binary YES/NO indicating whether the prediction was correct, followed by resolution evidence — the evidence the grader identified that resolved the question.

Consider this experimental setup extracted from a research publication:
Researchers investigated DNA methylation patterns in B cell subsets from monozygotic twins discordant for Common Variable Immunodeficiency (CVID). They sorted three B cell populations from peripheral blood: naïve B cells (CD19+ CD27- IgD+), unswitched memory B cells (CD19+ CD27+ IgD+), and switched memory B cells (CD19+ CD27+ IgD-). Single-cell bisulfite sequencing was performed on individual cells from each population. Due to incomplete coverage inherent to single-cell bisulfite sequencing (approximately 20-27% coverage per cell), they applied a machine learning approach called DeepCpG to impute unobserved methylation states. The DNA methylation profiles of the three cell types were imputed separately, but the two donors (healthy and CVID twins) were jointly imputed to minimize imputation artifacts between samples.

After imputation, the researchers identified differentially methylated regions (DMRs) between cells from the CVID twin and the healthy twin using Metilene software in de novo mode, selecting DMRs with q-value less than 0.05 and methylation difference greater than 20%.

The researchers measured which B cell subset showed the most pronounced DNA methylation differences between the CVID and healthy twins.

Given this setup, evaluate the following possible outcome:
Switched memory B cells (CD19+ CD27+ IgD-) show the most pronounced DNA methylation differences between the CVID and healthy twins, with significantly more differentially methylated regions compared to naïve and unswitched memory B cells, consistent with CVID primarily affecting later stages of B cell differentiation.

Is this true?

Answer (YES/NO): YES